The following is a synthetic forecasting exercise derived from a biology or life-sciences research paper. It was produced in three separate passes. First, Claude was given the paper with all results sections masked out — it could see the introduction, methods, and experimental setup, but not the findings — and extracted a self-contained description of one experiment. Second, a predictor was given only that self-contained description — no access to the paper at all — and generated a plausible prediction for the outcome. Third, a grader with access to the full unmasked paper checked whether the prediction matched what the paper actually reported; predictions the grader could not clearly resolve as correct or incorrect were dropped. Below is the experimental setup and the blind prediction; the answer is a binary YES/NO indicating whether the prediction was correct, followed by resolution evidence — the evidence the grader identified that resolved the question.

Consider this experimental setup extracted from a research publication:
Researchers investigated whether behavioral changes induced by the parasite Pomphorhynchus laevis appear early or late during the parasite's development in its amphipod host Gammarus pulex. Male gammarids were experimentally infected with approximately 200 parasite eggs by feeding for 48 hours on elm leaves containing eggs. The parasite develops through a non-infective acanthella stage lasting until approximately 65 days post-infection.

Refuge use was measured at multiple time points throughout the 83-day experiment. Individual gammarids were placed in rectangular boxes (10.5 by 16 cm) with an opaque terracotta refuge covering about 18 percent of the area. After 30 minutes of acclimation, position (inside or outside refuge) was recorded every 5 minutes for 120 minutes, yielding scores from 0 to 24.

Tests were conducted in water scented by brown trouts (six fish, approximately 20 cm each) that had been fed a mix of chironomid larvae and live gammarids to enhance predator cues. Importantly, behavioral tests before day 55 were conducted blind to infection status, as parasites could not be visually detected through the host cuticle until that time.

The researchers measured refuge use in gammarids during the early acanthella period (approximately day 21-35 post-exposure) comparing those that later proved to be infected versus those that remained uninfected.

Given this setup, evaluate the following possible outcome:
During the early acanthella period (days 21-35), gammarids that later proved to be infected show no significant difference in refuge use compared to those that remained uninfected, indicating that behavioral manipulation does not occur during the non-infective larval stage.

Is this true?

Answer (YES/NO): NO